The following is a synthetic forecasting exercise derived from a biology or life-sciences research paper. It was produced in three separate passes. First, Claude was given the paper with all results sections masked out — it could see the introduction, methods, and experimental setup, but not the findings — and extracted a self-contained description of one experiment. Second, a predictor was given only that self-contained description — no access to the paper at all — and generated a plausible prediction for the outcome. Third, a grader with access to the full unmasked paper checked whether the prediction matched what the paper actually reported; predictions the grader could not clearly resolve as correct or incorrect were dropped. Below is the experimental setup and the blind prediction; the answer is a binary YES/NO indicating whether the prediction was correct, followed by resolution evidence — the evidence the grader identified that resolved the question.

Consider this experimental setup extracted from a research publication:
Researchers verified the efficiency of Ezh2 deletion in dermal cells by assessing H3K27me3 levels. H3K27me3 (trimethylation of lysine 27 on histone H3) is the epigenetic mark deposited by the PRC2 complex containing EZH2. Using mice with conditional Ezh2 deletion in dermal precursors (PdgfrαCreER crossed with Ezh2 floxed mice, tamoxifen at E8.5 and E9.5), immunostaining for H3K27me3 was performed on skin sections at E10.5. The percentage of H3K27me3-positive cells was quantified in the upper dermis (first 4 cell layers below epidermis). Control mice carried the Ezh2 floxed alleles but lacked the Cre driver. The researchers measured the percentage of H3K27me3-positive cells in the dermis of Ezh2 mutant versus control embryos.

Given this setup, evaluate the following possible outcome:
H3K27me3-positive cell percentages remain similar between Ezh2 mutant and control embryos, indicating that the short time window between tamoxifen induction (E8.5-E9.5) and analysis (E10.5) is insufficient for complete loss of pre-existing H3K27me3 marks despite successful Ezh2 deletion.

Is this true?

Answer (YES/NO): NO